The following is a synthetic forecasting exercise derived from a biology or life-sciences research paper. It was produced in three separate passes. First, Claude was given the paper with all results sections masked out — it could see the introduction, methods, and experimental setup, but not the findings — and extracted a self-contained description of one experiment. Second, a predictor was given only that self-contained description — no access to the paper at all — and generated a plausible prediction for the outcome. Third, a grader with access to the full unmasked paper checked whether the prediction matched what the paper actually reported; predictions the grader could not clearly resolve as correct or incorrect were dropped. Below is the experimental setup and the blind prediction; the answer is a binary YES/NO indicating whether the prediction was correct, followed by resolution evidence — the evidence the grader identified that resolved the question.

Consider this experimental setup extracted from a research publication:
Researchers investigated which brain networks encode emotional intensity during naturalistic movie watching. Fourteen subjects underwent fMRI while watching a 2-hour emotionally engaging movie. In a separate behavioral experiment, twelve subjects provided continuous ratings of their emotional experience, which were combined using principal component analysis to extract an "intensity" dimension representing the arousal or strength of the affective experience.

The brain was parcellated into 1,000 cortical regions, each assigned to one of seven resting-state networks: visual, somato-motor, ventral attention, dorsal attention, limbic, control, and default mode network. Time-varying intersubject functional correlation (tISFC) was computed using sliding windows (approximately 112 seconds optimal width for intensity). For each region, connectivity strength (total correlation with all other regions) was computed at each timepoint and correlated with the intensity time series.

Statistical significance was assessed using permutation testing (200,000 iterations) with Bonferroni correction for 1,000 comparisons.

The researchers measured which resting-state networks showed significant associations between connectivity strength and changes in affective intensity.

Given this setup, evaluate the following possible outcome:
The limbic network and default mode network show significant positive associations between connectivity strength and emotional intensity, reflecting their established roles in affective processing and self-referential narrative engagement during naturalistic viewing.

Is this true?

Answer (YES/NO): NO